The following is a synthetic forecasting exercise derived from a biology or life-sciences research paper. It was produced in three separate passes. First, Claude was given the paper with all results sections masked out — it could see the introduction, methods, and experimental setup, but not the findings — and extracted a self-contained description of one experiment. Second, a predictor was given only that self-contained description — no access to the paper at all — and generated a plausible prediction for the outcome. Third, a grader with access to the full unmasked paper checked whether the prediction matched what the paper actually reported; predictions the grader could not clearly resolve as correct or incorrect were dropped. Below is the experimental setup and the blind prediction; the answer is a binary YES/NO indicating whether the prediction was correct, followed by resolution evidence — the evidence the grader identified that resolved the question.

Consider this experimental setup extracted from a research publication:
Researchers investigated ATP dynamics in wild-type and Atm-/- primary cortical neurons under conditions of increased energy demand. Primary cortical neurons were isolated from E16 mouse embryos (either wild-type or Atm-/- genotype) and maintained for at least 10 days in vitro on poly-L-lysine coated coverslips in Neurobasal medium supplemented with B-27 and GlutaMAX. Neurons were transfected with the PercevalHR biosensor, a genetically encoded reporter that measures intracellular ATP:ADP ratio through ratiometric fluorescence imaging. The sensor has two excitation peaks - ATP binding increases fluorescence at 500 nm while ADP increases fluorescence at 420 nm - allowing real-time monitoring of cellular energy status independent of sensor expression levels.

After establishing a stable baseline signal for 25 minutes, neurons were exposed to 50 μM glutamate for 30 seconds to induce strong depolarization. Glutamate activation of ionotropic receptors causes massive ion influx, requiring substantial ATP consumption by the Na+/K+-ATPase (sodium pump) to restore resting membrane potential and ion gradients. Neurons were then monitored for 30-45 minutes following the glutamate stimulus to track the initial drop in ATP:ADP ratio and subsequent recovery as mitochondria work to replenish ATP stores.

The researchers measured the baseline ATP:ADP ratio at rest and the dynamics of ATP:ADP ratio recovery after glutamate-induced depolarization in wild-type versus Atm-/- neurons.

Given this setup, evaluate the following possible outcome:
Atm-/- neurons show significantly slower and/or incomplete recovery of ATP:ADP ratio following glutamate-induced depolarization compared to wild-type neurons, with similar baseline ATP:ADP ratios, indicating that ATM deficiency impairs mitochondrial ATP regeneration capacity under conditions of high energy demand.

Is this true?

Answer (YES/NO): NO